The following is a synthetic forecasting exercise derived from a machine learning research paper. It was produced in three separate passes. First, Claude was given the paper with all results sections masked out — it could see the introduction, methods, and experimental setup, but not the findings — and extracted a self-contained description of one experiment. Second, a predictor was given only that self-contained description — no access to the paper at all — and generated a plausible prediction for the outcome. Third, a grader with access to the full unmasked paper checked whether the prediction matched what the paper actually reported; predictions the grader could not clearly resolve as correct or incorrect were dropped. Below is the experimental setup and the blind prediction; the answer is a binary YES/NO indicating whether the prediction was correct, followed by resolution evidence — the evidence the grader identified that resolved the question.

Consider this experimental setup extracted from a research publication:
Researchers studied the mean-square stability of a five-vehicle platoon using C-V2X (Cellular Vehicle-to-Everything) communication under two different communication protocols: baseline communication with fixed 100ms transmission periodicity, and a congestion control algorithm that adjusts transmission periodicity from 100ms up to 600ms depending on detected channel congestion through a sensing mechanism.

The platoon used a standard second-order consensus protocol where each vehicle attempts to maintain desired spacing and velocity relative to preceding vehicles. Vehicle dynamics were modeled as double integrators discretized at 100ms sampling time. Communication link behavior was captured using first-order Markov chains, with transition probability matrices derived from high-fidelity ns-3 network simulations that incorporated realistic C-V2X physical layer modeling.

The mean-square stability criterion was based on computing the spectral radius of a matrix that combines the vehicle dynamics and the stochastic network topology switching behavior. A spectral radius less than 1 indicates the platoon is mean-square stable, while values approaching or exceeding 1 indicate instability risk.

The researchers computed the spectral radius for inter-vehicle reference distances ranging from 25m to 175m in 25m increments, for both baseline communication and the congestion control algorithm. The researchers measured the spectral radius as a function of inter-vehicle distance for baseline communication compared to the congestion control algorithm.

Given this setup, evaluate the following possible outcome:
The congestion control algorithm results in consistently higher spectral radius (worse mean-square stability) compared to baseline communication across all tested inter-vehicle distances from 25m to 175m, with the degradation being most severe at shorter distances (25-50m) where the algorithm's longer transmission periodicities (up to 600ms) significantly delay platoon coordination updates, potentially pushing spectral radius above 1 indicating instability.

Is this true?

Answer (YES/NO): NO